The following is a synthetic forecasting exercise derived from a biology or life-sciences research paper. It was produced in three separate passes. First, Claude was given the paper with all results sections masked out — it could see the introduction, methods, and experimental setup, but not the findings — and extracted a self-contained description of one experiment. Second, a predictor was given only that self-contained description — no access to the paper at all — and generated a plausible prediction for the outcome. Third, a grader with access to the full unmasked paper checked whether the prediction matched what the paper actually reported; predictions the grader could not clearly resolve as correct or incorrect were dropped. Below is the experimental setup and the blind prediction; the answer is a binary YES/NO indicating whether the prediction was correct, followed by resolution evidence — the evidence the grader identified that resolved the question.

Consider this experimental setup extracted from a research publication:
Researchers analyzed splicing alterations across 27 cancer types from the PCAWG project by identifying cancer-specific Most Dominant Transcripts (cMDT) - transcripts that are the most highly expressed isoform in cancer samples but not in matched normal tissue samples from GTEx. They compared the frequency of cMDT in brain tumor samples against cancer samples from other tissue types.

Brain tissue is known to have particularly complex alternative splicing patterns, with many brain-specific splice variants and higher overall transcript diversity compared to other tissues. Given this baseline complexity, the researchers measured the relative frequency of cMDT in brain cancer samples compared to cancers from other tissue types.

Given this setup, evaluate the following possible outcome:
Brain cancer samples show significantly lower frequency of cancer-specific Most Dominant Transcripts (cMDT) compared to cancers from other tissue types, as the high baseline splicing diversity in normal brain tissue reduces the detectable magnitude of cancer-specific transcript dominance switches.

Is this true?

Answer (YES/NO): YES